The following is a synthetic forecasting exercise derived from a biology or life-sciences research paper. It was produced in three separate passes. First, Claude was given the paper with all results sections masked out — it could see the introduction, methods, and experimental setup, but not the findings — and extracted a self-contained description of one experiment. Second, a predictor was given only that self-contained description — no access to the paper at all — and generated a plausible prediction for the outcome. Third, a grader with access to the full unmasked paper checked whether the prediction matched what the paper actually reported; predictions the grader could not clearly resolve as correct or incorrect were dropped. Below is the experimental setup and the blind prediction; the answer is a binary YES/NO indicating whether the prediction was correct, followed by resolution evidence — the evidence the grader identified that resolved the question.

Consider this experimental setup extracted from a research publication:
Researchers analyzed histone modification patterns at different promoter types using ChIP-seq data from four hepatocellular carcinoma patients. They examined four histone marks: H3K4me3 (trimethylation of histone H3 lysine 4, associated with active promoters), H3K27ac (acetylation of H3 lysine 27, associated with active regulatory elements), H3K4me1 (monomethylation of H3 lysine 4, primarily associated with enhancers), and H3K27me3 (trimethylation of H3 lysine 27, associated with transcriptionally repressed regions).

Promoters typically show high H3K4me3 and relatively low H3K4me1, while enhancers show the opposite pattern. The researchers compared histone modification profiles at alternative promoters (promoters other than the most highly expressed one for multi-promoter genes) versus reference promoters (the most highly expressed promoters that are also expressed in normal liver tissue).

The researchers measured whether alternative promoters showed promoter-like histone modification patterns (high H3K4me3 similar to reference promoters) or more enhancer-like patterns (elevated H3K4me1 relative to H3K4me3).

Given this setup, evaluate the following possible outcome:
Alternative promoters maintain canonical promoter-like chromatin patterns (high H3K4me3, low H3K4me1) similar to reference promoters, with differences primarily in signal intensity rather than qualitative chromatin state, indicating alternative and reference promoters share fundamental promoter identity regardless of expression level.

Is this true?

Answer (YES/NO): NO